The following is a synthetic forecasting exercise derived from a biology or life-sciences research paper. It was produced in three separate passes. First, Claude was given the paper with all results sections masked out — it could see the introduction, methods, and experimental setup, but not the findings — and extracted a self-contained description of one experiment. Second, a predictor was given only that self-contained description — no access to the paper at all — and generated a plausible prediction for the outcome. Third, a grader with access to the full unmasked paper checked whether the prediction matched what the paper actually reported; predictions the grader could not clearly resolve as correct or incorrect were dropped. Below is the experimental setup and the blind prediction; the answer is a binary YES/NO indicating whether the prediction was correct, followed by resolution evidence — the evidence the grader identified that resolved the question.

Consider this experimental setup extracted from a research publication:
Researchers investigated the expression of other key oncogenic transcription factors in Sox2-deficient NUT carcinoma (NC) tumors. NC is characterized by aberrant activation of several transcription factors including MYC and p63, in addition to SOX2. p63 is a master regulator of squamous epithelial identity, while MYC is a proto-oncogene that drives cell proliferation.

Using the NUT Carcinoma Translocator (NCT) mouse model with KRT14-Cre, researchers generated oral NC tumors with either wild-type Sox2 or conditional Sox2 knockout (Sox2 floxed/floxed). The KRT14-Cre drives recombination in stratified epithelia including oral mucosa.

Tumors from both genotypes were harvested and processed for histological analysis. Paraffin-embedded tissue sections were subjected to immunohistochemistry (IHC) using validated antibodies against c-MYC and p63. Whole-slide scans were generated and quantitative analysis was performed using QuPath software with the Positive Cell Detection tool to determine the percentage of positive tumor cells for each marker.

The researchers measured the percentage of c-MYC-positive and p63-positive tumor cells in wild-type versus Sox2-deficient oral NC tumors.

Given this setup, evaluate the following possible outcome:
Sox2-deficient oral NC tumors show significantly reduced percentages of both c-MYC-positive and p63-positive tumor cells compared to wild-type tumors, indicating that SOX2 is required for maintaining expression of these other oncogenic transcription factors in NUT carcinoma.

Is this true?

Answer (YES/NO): NO